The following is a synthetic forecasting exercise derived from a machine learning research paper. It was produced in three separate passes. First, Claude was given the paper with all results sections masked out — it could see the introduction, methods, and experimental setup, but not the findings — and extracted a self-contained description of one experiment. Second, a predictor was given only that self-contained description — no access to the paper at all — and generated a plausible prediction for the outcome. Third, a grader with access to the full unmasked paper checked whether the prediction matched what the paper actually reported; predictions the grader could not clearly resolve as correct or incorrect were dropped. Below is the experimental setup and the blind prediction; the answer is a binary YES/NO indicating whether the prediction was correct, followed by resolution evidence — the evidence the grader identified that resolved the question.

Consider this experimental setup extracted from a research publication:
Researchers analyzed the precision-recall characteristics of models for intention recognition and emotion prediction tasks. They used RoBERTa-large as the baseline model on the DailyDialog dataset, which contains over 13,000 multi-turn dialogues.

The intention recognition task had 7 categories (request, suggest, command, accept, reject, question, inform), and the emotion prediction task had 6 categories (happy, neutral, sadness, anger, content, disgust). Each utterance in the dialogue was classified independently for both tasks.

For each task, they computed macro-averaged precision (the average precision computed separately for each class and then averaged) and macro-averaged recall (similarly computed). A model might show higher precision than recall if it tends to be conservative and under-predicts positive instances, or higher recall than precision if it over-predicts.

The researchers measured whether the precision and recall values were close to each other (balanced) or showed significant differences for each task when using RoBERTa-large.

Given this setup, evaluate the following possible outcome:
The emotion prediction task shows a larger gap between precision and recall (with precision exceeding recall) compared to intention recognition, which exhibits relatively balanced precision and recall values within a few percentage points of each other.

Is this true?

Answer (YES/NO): NO